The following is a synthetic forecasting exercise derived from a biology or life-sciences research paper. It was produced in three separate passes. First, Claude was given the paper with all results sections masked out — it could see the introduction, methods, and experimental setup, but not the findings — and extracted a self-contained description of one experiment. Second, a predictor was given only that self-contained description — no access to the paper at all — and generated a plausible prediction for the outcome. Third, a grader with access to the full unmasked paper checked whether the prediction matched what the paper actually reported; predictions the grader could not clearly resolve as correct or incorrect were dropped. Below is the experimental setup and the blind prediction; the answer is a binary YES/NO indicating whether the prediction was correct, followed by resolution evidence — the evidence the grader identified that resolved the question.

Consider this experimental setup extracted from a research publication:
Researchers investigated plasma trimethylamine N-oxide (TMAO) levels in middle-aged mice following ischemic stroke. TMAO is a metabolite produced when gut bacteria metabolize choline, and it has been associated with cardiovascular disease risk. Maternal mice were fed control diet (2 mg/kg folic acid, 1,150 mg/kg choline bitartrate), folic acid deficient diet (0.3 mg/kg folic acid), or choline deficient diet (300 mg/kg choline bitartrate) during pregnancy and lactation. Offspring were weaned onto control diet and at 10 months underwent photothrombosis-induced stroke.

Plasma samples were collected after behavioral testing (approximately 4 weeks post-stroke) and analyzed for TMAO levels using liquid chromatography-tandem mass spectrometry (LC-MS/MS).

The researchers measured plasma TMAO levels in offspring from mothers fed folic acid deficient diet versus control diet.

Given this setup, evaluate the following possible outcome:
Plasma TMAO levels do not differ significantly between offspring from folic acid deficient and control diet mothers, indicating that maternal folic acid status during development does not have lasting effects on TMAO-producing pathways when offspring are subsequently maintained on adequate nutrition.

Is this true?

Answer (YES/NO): YES